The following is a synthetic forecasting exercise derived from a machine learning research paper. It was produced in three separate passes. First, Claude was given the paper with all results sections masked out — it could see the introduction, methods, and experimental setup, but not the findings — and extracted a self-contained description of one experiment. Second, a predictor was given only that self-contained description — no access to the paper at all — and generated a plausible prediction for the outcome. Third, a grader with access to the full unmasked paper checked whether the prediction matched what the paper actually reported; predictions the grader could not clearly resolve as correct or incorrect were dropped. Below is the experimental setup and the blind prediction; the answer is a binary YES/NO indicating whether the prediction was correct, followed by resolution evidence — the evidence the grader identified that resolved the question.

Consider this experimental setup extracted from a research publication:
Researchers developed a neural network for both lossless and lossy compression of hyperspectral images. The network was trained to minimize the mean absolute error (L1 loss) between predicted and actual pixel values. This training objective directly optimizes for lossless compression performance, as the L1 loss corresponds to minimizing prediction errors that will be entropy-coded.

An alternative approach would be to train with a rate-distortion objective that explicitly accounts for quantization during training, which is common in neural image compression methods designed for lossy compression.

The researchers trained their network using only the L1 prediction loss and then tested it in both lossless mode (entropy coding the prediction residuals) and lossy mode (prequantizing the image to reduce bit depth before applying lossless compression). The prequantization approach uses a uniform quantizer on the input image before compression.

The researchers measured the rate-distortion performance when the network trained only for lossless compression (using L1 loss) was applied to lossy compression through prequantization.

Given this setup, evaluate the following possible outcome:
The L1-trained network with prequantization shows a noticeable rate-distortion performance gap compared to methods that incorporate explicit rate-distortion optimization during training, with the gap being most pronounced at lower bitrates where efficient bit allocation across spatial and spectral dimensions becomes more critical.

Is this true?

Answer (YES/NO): NO